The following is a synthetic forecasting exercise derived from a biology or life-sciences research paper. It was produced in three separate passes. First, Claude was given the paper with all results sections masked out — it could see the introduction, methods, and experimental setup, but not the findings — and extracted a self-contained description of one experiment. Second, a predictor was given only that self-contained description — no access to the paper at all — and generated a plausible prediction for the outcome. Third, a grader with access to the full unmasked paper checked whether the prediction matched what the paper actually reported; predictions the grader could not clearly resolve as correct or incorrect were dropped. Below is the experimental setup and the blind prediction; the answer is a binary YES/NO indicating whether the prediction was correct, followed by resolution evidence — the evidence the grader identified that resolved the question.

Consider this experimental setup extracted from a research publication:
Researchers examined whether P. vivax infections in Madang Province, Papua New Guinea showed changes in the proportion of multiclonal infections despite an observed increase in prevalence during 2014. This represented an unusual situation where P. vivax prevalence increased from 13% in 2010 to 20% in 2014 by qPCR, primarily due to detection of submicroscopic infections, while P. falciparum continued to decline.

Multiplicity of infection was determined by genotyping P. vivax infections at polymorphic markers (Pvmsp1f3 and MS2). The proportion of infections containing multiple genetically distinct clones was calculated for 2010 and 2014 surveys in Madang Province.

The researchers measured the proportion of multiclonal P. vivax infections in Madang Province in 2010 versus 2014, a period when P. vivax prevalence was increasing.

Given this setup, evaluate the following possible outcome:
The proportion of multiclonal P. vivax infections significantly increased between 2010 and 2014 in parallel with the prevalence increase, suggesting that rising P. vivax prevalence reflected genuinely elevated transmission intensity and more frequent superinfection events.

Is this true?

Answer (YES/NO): NO